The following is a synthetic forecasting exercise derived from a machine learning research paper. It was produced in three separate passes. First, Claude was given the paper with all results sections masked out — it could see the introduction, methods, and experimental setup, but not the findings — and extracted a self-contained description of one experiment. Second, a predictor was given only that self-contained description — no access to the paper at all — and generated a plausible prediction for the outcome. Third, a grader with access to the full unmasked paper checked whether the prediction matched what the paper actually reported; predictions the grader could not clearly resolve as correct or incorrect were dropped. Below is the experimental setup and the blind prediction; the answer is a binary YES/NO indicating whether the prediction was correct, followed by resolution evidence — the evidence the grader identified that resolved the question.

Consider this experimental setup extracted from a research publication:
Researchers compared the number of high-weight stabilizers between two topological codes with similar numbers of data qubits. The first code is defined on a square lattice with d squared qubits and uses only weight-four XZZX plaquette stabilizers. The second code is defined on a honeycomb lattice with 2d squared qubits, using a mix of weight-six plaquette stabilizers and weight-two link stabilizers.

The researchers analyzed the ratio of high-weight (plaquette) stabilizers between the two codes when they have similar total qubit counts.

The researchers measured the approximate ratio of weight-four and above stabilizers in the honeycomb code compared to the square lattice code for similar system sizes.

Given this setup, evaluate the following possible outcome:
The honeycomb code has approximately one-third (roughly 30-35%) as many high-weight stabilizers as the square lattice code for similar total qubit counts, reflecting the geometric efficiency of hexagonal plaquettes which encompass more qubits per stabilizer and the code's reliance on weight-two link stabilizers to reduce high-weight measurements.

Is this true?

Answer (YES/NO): NO